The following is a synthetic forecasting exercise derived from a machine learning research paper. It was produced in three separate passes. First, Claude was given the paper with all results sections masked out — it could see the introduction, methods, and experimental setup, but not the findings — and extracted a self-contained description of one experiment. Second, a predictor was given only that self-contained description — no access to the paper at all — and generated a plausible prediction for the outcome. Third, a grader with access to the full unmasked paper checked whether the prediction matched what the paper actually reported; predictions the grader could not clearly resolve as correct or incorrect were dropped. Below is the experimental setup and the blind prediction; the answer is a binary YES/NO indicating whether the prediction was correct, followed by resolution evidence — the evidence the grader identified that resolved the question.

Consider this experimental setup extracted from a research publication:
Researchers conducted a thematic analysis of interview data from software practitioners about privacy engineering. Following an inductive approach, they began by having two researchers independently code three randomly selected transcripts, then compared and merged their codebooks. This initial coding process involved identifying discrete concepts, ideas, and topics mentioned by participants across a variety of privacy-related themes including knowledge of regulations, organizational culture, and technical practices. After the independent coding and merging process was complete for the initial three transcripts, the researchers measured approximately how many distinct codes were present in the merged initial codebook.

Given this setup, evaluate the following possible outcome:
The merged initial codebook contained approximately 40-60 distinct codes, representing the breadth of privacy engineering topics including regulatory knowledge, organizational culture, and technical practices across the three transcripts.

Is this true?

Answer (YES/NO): NO